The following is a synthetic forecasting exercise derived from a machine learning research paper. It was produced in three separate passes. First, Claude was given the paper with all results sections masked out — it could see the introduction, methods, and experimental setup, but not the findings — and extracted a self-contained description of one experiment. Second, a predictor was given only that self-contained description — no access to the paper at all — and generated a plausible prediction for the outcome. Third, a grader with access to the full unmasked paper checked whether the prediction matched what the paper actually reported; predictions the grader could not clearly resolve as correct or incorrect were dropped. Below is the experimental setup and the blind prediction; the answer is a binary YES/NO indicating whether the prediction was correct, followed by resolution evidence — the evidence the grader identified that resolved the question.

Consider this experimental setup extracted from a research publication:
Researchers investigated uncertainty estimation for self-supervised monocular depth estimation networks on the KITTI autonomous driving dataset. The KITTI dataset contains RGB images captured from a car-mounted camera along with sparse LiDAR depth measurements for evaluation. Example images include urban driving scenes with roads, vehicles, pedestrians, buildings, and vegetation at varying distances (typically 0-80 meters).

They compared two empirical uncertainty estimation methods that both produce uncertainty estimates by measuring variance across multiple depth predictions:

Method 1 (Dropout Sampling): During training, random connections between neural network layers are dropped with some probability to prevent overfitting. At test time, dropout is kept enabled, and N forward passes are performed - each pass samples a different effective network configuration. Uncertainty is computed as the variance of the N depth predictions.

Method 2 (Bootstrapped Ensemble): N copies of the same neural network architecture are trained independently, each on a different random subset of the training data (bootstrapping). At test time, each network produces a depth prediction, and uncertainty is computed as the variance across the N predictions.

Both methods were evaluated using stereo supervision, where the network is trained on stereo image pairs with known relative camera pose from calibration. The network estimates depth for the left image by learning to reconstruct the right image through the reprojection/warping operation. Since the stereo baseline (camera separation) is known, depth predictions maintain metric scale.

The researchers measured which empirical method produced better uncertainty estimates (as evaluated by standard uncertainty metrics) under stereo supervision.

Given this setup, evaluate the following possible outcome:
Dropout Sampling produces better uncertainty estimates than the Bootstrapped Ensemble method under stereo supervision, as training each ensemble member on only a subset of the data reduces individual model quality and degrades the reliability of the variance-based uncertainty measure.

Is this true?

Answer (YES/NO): NO